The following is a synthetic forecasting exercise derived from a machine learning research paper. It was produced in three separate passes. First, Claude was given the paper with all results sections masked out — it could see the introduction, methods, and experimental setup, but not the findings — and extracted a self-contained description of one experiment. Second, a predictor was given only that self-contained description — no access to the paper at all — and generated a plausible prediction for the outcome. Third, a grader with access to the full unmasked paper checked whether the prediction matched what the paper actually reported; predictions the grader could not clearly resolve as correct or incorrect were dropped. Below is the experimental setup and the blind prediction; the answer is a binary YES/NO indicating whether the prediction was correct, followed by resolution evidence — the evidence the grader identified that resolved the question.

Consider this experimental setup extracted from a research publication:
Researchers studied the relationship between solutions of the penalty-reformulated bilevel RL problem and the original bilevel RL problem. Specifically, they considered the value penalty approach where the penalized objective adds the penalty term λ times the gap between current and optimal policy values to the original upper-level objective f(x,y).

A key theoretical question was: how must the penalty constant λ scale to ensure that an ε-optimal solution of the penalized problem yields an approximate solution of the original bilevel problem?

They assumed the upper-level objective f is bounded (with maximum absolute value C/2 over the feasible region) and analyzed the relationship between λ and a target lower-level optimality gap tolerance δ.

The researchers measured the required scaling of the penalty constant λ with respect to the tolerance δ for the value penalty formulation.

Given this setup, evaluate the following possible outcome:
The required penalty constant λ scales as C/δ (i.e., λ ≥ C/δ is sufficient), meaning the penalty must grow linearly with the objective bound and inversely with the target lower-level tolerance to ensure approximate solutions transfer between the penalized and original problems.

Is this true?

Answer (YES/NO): YES